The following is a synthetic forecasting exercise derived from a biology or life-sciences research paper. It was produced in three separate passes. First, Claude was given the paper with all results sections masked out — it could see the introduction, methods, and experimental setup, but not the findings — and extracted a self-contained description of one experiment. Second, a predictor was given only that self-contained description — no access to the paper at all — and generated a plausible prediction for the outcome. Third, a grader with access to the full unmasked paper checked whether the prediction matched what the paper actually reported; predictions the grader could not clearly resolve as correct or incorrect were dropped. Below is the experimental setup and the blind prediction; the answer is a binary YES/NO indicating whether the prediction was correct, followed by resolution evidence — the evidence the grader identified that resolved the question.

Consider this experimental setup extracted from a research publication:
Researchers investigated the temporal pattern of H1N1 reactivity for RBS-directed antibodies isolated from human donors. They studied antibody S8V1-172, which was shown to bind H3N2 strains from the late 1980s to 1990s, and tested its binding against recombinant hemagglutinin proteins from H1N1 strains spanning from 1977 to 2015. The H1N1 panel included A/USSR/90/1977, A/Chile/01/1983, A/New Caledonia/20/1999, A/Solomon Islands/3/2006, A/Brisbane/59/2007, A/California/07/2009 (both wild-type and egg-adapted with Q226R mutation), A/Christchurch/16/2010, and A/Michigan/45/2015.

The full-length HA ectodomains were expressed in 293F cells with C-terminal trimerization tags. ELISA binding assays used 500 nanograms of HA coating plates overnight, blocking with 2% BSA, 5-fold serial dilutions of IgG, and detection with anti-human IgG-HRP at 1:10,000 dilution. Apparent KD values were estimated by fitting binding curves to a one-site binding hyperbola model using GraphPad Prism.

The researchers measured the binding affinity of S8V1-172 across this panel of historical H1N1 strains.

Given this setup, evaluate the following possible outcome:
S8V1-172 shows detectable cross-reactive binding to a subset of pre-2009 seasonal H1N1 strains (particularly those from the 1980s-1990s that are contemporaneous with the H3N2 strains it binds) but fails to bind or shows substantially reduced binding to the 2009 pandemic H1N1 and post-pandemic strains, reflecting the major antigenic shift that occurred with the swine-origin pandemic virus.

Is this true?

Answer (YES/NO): NO